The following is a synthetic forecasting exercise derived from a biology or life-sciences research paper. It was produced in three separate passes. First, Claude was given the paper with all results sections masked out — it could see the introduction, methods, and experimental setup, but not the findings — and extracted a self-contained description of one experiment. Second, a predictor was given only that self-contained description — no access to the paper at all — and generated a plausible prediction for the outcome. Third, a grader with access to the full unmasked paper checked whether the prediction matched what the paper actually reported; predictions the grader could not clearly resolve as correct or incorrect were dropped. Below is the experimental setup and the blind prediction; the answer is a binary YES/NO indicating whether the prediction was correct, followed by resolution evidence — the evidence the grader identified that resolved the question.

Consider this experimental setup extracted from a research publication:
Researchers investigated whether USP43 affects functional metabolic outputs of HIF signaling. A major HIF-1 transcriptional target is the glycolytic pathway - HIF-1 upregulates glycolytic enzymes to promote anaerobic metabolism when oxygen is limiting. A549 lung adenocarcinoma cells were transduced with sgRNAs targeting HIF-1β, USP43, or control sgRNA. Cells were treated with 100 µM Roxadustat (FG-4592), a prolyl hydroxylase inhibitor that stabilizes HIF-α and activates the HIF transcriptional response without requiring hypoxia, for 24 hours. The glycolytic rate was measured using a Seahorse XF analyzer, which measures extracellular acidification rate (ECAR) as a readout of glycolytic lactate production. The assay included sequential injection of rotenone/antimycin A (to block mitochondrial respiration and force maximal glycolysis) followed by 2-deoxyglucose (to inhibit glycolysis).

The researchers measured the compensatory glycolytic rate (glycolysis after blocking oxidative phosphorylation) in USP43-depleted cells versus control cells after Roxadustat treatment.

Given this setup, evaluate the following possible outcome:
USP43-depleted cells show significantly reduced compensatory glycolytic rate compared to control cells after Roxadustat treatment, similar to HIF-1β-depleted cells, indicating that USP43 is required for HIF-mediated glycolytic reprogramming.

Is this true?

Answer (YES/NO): NO